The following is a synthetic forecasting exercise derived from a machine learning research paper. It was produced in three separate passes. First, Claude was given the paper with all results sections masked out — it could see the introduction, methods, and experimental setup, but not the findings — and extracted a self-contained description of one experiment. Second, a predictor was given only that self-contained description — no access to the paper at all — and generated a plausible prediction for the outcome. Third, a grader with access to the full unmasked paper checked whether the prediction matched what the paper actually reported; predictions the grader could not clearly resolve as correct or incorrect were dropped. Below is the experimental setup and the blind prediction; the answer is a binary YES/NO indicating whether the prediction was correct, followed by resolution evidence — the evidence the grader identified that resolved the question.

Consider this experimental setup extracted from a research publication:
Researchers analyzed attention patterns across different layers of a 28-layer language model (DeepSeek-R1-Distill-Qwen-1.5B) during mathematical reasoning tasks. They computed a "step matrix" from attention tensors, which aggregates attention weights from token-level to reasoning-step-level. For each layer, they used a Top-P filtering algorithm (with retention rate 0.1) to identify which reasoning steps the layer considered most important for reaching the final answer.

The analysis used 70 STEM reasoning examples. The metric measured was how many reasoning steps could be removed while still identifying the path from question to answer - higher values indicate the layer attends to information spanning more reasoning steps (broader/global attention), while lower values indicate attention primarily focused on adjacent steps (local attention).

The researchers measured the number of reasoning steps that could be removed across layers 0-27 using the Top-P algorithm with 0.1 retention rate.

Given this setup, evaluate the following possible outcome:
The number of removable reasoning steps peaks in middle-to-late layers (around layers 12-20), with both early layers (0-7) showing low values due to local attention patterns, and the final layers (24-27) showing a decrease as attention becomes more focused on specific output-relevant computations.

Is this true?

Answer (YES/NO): NO